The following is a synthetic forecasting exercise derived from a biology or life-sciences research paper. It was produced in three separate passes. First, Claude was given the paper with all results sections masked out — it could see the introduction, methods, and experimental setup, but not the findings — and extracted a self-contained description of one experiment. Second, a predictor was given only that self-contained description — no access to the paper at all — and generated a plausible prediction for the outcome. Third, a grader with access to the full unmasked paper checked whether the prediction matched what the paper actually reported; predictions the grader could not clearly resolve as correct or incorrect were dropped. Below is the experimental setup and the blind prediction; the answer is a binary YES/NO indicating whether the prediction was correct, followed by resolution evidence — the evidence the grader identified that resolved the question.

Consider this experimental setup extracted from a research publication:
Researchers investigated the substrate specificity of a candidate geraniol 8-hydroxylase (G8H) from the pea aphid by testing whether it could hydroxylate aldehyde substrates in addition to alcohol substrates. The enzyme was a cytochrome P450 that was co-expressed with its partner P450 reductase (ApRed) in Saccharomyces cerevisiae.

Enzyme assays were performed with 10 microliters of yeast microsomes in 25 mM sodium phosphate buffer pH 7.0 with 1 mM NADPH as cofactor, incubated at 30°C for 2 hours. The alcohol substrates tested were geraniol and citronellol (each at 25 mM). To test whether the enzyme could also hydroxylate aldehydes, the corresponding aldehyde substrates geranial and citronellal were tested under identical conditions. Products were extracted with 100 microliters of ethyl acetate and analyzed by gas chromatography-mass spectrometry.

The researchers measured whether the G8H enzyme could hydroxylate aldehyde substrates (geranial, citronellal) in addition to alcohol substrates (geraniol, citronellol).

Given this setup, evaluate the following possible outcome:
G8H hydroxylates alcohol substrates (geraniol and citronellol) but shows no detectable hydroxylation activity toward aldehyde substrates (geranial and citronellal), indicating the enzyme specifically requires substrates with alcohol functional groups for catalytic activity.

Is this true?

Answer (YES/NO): NO